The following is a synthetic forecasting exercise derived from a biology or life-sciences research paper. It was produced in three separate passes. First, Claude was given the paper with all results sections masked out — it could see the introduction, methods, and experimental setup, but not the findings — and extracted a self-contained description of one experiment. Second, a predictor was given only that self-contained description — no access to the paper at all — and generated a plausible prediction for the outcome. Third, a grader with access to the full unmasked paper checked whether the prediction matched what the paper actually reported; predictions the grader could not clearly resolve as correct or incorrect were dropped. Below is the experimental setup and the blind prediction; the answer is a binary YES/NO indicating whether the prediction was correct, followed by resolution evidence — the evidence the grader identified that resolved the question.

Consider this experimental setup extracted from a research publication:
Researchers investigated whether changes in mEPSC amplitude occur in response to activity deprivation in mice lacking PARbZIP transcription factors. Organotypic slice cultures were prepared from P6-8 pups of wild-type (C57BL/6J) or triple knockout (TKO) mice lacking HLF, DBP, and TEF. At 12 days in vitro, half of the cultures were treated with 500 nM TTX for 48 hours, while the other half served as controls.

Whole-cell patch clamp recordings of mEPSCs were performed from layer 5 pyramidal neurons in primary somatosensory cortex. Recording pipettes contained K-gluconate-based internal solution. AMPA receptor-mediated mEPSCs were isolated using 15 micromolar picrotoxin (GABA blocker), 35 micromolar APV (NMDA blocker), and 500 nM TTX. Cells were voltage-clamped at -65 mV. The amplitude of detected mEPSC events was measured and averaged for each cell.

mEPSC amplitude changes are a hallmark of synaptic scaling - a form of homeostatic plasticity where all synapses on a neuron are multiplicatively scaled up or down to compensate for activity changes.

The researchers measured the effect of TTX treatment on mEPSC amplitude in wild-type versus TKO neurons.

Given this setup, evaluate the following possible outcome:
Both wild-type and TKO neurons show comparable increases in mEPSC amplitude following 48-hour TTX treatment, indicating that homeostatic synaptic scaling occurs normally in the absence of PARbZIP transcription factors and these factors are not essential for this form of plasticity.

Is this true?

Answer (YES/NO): YES